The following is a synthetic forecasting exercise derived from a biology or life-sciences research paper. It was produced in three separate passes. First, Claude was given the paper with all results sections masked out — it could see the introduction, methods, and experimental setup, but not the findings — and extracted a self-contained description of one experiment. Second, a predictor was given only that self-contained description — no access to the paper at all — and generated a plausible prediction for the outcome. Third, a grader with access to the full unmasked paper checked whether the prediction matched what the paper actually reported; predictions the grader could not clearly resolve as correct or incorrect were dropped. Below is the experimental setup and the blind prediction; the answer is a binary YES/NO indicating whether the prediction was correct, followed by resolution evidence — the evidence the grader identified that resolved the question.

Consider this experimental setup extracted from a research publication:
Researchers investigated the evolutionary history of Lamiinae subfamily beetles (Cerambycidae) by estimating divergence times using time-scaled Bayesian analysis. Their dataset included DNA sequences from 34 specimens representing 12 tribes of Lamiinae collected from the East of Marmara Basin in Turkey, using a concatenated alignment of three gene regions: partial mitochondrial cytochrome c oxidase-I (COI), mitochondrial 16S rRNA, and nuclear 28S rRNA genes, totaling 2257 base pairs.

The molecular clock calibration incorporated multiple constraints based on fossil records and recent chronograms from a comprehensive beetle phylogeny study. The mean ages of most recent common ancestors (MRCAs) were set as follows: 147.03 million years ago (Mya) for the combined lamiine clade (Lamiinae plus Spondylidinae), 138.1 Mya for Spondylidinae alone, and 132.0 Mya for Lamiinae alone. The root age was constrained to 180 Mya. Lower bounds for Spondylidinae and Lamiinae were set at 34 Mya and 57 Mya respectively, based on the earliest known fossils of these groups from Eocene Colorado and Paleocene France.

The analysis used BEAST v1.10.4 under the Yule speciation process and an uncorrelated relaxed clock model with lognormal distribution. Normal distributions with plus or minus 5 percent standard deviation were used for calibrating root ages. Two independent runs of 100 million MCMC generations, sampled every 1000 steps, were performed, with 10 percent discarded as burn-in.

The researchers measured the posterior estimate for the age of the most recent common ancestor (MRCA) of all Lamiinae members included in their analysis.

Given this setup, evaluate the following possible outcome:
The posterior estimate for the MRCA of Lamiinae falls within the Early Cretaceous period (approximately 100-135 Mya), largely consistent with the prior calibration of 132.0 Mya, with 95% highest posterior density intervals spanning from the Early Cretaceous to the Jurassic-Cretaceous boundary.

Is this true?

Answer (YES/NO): NO